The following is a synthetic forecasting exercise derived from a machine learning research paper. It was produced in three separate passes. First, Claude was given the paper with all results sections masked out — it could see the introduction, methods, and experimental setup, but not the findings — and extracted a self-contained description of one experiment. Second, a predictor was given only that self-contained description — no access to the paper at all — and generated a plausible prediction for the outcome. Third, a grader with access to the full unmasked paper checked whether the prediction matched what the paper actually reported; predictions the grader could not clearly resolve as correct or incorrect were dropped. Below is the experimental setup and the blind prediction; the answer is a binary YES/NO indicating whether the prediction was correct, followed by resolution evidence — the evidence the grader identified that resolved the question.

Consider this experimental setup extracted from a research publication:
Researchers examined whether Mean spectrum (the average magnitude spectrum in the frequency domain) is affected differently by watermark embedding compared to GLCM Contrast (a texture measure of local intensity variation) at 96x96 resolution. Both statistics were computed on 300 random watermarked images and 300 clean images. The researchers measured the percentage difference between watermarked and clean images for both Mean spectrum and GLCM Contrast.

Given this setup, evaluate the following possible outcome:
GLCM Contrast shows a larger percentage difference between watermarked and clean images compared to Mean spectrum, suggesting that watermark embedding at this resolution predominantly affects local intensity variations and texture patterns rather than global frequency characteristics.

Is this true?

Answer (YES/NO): YES